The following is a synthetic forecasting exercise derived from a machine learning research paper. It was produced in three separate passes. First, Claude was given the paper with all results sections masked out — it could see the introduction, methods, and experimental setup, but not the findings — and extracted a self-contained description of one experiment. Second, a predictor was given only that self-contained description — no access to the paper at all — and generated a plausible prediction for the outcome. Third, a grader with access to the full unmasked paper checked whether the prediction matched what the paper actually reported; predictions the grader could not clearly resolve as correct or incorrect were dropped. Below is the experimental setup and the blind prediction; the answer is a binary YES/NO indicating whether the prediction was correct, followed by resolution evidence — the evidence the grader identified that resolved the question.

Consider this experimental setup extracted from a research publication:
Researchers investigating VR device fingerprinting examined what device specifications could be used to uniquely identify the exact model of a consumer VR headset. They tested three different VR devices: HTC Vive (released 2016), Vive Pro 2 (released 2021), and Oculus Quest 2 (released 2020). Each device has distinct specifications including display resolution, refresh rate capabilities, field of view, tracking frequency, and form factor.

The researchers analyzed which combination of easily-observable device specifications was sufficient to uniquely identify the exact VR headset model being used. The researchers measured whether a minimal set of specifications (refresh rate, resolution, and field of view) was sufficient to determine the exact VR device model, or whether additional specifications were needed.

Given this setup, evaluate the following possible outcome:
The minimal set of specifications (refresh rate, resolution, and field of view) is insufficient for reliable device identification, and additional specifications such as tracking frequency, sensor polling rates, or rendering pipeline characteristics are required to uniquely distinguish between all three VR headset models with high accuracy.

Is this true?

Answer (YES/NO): NO